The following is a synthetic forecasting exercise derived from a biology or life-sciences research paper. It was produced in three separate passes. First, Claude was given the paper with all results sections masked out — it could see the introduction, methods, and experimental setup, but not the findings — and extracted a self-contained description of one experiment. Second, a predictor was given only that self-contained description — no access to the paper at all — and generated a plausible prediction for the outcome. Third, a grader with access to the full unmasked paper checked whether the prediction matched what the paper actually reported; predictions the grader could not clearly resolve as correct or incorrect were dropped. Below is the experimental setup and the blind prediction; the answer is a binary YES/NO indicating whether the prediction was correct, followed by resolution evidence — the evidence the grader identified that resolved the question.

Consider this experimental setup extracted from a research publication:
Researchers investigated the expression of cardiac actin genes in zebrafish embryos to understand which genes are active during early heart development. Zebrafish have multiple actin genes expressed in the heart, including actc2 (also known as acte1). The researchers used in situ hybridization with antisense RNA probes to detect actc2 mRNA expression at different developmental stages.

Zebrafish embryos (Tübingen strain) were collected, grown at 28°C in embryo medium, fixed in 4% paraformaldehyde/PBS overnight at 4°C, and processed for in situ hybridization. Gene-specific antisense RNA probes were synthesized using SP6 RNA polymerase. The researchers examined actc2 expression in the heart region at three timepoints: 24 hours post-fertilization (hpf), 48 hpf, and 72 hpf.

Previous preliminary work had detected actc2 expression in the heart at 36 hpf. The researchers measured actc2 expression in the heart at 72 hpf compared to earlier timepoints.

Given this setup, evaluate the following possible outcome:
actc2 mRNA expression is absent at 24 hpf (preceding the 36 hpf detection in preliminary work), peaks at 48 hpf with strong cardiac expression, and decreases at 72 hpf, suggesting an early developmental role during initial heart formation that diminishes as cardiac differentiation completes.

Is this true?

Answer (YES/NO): NO